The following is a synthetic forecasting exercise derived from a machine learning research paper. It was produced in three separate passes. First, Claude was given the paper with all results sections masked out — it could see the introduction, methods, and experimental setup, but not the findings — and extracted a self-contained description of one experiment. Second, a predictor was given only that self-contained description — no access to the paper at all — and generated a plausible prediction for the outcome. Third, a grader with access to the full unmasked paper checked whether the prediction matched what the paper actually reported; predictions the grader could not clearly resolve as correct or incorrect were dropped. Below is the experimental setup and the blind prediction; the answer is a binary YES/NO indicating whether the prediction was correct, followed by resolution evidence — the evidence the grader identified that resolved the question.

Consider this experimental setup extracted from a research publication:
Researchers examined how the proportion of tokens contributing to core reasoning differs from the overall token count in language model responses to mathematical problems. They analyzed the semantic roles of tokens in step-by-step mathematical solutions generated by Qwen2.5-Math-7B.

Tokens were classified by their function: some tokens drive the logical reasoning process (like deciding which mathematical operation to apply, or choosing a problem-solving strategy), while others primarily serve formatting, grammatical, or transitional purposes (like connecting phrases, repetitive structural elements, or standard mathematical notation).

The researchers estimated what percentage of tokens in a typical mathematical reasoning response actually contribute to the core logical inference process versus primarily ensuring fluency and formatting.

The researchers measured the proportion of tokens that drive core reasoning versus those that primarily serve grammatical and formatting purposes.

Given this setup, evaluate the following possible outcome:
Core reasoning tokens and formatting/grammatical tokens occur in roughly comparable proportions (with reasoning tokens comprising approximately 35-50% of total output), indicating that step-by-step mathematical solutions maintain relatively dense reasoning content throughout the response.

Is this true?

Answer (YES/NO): NO